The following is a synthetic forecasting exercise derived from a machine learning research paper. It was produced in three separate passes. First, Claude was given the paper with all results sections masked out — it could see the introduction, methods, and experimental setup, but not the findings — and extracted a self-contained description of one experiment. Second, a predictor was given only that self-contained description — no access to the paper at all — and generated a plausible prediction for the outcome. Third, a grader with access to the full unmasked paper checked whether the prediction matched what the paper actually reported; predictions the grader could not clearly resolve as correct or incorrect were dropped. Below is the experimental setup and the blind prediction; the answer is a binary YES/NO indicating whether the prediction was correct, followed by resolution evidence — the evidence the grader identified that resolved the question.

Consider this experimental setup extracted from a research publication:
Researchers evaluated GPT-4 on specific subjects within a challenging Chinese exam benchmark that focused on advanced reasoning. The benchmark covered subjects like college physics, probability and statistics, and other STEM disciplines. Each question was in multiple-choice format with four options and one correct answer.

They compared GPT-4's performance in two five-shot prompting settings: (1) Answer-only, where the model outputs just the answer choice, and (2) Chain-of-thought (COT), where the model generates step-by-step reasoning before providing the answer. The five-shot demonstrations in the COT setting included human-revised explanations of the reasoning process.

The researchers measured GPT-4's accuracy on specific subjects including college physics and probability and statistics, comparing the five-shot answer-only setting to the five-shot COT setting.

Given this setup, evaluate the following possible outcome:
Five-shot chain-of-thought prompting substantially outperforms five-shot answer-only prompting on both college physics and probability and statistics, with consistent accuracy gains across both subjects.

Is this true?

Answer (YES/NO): YES